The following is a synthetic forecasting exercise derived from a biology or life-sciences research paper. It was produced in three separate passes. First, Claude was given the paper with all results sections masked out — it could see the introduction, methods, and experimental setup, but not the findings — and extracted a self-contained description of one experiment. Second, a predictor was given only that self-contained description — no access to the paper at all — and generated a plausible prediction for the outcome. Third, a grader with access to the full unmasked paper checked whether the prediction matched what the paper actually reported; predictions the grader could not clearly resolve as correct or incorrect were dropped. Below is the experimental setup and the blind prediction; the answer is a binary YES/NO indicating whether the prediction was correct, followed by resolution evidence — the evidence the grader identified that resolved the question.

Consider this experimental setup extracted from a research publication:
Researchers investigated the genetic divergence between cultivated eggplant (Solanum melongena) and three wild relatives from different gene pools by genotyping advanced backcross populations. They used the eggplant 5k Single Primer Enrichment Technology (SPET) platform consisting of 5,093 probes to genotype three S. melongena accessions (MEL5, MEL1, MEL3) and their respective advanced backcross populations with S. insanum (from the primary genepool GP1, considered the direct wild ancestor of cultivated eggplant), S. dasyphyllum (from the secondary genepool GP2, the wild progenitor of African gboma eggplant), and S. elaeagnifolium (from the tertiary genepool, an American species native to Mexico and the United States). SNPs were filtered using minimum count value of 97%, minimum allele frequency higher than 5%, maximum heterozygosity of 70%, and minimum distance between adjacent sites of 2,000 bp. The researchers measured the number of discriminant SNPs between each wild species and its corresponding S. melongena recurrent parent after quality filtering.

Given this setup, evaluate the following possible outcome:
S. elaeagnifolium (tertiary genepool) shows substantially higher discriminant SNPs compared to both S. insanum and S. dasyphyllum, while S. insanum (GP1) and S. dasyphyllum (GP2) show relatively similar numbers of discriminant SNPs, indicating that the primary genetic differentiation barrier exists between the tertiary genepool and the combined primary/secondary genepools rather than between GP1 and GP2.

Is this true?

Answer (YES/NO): NO